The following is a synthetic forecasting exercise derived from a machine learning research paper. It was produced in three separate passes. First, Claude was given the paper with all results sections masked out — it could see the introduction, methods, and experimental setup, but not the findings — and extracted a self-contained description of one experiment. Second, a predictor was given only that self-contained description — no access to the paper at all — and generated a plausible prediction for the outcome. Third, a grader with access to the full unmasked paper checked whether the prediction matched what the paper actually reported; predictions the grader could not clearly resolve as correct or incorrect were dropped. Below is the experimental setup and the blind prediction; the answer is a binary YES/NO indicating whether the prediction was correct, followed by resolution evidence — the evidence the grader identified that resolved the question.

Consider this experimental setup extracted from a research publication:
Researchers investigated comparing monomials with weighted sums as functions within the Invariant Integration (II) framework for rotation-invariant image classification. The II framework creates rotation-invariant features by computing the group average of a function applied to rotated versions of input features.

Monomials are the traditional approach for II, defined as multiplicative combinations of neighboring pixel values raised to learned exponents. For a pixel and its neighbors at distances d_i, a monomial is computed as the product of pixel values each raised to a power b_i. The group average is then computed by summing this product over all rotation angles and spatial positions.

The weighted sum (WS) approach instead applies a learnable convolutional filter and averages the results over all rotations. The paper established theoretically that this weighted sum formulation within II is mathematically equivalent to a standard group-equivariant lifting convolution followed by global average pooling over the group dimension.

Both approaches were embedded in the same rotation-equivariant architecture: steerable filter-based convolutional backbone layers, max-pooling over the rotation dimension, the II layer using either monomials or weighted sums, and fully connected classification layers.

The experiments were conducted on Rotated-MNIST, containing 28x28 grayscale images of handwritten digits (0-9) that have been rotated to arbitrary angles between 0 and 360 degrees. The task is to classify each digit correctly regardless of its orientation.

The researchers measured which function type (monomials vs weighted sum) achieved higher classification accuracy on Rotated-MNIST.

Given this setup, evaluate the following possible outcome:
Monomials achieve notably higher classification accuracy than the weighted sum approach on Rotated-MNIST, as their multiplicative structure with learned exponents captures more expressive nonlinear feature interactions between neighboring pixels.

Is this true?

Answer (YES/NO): NO